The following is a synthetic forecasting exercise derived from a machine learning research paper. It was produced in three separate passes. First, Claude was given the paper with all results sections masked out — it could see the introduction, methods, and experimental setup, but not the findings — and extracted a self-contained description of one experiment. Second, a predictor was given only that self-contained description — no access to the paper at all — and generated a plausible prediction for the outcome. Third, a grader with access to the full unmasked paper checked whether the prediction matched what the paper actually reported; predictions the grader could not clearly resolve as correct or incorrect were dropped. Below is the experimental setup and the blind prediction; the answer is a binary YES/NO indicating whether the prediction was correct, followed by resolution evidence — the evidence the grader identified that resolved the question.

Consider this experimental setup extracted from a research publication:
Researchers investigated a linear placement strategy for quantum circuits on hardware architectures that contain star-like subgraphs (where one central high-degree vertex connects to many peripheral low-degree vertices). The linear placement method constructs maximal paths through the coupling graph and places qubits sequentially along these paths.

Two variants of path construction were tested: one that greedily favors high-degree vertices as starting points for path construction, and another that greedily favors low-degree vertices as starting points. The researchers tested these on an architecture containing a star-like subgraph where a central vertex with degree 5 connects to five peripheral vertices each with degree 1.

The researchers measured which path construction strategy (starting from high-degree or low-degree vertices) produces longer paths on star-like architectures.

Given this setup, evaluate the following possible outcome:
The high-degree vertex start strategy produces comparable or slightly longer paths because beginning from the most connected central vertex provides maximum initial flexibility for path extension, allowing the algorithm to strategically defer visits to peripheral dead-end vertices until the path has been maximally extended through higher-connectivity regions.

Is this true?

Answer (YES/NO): NO